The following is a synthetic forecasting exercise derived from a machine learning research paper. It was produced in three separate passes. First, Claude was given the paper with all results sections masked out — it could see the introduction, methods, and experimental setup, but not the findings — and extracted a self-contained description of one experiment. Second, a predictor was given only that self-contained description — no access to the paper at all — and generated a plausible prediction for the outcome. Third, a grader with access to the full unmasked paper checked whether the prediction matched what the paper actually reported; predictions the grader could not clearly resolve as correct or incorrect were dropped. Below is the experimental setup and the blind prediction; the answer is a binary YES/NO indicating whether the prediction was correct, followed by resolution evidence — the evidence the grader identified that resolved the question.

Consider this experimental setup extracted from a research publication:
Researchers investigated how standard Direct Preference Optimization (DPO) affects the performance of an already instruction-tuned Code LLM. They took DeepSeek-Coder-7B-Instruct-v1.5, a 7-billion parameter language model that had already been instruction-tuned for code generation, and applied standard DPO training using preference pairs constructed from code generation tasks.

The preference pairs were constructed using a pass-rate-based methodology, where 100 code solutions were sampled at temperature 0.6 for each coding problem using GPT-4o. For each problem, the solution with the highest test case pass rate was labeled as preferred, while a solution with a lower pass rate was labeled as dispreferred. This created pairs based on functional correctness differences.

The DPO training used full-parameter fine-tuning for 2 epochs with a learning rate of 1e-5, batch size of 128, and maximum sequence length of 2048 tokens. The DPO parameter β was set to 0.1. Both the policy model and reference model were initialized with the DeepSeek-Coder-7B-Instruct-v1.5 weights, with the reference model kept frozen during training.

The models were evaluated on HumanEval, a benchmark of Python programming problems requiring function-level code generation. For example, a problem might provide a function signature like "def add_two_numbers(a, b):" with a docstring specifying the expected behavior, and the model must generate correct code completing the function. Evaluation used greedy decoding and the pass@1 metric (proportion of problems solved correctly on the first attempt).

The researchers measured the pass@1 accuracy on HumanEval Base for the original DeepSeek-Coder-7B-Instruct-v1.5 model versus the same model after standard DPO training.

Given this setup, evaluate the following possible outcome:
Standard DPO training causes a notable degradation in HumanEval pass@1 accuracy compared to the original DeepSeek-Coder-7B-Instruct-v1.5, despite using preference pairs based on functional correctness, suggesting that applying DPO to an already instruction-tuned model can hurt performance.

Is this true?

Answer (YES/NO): YES